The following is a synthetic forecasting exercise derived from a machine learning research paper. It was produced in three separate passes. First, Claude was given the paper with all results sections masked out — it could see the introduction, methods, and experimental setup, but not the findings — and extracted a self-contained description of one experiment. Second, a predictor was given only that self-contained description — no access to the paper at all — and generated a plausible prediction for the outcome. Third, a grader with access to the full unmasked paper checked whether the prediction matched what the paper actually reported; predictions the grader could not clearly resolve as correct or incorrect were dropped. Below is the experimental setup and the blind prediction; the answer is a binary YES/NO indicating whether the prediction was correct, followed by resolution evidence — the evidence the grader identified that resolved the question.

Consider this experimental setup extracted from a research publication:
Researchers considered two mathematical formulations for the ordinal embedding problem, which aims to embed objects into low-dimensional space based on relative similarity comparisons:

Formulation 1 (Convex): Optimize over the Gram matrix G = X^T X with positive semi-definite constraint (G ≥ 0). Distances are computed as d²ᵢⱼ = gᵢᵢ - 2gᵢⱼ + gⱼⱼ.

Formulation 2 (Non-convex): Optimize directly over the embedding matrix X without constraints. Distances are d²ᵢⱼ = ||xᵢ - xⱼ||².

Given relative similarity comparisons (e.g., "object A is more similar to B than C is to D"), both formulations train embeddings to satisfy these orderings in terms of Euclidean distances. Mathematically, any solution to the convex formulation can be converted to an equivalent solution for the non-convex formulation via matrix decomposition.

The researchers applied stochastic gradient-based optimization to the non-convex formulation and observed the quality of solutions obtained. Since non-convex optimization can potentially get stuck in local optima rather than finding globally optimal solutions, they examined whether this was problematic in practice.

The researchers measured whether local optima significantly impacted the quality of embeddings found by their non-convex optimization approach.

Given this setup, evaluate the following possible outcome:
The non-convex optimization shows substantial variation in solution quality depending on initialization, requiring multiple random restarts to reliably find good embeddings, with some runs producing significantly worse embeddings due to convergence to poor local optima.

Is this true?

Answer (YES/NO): NO